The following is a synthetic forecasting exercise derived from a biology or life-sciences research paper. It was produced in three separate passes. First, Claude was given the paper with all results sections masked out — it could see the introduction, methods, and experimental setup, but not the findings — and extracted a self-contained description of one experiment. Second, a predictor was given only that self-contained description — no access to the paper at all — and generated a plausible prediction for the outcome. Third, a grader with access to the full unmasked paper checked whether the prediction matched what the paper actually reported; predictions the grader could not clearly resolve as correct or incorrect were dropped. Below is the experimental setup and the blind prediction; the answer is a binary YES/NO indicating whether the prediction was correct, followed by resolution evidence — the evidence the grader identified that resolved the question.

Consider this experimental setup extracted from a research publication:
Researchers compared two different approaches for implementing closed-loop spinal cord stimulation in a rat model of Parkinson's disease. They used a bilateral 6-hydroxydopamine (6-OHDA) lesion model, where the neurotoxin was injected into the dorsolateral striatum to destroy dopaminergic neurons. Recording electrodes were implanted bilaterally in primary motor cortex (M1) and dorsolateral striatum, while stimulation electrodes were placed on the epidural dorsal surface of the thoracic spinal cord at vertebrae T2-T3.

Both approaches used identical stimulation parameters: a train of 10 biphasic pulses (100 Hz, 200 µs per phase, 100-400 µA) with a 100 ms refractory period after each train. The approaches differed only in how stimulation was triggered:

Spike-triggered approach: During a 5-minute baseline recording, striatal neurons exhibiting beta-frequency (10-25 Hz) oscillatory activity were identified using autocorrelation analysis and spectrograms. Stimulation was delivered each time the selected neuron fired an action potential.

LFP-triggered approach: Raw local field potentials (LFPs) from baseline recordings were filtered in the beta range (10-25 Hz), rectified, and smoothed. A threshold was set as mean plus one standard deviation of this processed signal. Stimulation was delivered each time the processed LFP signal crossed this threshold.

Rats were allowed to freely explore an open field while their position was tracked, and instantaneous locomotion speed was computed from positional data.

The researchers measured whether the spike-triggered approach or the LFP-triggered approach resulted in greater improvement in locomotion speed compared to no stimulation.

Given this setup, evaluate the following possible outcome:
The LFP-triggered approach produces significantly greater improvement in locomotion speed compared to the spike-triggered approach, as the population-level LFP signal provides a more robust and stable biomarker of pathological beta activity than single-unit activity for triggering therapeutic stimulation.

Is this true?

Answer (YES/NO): NO